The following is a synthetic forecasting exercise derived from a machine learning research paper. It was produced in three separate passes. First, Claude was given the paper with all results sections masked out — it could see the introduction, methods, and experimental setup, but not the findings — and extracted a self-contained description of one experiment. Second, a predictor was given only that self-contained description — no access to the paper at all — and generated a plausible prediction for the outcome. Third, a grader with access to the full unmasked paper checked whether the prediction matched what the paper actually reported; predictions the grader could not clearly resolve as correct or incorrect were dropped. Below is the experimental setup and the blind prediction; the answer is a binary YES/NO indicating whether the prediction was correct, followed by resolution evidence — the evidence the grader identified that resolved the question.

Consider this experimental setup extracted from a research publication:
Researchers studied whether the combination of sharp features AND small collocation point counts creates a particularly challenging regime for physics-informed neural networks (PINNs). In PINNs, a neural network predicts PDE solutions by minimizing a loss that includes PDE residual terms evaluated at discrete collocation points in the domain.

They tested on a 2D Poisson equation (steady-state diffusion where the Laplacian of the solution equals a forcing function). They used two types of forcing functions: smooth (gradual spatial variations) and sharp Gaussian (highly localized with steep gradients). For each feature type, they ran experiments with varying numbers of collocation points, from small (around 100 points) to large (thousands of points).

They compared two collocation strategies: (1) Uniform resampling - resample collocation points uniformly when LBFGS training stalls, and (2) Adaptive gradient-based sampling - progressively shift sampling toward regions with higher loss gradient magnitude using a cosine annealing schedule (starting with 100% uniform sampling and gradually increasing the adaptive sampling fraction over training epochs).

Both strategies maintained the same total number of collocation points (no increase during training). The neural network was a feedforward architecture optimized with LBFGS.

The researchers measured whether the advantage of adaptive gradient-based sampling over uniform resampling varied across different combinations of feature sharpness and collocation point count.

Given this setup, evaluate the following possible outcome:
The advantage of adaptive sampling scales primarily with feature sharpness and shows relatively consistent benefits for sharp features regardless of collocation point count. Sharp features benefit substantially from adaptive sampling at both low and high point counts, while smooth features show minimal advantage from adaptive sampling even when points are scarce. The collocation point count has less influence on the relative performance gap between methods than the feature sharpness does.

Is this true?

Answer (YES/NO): NO